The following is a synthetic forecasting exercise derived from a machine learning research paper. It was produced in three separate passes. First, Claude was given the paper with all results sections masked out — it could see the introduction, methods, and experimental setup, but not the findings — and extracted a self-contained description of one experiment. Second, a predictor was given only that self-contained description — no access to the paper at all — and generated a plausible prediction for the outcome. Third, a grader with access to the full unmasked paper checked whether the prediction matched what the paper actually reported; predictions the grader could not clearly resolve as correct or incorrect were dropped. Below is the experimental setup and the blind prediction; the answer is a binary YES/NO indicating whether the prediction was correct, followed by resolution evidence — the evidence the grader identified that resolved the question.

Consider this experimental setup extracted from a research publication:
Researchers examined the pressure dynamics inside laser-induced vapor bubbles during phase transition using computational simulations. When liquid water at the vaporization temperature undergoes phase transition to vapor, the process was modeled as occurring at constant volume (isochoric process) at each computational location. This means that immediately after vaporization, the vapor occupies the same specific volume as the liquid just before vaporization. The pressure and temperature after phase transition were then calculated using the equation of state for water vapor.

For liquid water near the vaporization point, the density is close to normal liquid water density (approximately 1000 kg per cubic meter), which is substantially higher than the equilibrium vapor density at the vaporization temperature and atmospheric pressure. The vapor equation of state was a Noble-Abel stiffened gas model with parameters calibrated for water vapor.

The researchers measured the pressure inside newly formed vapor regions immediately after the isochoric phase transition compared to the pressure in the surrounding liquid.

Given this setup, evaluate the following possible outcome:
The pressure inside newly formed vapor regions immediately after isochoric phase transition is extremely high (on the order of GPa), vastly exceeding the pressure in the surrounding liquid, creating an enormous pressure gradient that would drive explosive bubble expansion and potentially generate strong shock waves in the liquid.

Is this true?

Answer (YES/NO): NO